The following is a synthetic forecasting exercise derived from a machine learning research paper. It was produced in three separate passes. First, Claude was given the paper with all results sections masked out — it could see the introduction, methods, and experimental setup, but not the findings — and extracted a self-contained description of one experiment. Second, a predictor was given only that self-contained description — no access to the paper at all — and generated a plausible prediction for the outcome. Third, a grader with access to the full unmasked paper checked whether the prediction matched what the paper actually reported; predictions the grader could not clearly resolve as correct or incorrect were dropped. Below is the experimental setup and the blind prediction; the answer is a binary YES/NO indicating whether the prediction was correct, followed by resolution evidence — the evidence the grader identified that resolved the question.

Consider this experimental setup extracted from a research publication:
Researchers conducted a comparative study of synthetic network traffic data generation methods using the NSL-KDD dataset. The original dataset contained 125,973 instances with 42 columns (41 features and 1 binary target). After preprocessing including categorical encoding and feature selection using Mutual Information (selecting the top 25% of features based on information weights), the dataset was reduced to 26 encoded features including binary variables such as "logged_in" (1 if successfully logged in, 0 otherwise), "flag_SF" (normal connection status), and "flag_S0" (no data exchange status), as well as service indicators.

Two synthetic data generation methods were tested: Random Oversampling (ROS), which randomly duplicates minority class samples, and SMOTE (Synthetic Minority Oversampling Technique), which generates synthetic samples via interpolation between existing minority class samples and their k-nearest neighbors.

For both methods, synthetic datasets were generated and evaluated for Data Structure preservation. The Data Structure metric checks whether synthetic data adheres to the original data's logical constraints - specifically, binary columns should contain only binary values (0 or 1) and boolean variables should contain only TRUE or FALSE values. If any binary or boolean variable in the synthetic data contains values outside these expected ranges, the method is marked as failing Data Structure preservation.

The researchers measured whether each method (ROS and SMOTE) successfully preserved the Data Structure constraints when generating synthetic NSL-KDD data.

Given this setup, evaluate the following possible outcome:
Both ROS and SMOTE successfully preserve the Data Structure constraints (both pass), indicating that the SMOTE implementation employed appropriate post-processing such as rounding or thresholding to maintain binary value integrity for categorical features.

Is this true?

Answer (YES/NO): NO